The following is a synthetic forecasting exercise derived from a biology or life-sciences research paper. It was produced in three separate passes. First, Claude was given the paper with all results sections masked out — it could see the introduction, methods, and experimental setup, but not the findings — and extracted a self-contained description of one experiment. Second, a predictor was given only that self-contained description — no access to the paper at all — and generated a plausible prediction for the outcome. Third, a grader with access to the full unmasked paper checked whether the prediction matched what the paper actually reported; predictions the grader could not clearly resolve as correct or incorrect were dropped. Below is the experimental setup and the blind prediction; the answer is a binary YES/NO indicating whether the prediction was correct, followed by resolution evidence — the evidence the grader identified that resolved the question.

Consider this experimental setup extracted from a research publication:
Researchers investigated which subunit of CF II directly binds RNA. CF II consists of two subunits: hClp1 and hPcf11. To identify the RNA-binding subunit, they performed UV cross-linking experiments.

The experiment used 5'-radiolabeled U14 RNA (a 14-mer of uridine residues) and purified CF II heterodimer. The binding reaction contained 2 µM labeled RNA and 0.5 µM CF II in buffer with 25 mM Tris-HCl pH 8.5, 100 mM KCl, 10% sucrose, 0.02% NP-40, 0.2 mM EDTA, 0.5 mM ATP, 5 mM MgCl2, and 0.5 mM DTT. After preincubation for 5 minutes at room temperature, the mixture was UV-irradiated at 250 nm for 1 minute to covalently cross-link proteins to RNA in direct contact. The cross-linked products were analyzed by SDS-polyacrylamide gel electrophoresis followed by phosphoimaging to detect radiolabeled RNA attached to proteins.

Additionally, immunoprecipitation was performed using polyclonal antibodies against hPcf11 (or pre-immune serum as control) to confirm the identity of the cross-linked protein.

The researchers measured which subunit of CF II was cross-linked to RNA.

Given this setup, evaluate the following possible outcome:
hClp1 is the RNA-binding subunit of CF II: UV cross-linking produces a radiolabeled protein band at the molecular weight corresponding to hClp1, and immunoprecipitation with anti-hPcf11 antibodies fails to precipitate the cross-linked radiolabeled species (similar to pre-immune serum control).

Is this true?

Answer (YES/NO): NO